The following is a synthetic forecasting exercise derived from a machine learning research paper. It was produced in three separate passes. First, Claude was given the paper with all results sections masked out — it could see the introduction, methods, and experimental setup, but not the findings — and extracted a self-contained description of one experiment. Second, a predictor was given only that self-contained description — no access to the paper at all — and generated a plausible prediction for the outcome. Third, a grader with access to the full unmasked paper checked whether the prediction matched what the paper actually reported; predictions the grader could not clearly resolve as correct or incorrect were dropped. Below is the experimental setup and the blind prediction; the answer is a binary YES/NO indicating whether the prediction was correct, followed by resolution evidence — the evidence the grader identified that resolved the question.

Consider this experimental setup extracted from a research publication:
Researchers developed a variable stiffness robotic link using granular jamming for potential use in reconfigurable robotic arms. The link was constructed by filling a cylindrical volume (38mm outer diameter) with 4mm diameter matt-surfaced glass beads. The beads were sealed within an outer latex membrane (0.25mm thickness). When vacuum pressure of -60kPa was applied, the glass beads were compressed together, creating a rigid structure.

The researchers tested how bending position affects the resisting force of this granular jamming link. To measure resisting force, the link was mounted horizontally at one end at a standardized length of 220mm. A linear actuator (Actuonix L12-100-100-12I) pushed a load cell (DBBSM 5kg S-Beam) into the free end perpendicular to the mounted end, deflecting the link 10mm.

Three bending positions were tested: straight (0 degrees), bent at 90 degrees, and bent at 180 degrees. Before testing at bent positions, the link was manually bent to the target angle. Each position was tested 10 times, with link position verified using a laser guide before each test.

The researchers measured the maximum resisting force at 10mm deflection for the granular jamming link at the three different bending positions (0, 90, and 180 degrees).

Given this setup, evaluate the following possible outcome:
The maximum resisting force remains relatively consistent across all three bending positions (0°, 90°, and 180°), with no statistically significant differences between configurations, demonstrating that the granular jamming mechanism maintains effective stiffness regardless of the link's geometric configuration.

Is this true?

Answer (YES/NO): NO